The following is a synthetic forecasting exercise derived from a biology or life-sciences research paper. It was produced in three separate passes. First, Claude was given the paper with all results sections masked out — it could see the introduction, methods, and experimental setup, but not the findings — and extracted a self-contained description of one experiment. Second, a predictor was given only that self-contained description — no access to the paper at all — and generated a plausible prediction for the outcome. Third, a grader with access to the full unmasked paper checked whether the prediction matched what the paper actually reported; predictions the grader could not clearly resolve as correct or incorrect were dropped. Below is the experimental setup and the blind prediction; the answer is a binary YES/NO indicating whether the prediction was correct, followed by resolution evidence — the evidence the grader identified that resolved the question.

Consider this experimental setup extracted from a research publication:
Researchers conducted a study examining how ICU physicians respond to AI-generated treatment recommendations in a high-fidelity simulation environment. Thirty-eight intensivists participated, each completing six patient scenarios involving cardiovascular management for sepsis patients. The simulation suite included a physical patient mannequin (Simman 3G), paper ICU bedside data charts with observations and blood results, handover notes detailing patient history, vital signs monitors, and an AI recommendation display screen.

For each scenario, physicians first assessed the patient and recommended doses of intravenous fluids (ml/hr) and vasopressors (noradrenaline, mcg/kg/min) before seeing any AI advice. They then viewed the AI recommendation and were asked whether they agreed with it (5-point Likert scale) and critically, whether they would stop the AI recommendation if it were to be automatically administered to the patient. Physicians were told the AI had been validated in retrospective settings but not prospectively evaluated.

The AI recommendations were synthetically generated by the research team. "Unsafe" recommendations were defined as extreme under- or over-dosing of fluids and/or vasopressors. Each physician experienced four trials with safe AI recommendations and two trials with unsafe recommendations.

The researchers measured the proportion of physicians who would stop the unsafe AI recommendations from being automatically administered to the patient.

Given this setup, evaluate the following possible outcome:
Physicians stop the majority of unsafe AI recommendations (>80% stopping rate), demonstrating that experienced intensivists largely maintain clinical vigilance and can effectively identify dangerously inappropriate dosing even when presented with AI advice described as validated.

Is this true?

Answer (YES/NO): YES